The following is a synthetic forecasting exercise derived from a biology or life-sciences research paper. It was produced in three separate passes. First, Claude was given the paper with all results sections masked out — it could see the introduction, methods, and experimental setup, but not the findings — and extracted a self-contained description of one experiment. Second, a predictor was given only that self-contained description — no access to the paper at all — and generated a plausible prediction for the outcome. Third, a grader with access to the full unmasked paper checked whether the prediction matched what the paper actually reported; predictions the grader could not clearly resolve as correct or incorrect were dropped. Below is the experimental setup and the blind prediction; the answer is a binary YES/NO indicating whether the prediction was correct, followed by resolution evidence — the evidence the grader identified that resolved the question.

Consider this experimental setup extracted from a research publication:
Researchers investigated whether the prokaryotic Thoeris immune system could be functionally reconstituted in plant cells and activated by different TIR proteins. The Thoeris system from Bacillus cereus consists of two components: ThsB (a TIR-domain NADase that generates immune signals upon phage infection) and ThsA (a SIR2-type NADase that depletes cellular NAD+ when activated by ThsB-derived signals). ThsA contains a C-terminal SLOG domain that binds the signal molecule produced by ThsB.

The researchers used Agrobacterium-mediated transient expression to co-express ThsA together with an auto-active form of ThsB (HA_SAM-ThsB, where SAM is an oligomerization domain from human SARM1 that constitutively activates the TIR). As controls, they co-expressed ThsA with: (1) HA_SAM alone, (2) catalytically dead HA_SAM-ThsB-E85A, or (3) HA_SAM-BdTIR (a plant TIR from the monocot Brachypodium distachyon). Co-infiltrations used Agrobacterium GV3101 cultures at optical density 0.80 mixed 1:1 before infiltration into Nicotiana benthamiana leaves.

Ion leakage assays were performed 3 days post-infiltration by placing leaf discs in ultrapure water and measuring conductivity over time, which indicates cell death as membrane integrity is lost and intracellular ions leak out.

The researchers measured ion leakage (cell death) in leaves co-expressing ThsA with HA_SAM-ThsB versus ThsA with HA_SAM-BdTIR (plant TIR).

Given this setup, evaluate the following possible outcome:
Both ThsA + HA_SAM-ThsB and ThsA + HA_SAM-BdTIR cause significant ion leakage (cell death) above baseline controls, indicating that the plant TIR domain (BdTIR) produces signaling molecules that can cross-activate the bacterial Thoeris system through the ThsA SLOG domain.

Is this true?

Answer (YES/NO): YES